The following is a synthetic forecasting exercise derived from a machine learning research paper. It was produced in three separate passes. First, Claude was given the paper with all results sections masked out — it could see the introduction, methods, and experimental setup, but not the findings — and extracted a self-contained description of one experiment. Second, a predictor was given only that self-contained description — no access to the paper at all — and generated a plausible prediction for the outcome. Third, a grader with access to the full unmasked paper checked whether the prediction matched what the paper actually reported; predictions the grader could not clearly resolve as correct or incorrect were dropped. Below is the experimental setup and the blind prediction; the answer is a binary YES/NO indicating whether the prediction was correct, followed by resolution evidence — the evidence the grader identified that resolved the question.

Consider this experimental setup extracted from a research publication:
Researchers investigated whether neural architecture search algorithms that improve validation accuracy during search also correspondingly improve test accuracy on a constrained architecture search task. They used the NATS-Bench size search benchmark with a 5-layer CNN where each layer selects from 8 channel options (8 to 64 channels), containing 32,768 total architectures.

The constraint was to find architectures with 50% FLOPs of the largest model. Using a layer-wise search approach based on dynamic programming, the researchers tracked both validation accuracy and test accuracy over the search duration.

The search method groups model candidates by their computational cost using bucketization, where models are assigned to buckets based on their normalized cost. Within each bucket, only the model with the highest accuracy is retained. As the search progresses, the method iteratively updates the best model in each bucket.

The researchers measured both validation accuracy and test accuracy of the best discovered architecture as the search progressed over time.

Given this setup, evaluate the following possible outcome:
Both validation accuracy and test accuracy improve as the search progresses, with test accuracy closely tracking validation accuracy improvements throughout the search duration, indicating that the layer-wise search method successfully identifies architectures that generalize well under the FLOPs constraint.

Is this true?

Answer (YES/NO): NO